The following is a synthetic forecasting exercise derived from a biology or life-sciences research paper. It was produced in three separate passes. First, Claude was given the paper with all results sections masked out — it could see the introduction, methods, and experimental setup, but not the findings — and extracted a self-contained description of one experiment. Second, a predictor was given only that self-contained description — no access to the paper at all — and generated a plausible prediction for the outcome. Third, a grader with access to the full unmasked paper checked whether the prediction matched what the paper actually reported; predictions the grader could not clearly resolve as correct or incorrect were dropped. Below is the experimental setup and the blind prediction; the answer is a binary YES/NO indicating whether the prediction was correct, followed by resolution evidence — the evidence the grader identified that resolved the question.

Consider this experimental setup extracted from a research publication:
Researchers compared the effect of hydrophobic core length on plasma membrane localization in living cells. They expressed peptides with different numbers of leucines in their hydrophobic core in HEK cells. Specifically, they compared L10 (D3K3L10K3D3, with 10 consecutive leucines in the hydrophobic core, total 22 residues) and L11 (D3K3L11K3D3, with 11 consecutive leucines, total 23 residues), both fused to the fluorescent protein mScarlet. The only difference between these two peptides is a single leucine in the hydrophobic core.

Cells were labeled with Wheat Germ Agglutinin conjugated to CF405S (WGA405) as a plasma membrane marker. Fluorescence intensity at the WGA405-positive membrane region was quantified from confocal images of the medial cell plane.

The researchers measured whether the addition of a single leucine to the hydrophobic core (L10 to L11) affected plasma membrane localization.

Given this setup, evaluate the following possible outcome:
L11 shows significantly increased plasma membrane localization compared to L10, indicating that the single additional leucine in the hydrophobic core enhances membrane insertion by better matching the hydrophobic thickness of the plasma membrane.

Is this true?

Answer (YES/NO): NO